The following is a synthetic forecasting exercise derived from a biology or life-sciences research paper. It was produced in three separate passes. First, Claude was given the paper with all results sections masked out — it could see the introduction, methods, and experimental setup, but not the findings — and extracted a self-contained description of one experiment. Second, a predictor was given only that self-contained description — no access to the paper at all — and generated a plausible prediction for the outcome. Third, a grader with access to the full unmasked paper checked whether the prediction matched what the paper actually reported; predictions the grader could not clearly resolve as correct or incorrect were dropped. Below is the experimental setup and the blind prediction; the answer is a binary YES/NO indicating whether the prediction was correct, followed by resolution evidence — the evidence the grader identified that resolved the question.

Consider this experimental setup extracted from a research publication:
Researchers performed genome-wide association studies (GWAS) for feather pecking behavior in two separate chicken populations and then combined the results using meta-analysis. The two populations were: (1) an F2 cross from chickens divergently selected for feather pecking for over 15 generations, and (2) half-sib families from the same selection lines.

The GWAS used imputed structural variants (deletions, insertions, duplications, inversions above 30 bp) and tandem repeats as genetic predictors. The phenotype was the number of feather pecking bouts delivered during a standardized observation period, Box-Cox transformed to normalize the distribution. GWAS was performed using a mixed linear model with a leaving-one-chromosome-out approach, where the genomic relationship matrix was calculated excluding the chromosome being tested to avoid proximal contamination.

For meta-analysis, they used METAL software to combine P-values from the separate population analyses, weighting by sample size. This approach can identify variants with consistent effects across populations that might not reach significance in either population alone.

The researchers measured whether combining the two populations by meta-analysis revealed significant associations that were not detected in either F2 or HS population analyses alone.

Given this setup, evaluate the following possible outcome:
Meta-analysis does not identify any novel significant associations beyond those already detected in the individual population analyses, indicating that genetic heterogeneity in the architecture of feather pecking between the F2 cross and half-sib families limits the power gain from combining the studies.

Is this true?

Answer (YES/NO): YES